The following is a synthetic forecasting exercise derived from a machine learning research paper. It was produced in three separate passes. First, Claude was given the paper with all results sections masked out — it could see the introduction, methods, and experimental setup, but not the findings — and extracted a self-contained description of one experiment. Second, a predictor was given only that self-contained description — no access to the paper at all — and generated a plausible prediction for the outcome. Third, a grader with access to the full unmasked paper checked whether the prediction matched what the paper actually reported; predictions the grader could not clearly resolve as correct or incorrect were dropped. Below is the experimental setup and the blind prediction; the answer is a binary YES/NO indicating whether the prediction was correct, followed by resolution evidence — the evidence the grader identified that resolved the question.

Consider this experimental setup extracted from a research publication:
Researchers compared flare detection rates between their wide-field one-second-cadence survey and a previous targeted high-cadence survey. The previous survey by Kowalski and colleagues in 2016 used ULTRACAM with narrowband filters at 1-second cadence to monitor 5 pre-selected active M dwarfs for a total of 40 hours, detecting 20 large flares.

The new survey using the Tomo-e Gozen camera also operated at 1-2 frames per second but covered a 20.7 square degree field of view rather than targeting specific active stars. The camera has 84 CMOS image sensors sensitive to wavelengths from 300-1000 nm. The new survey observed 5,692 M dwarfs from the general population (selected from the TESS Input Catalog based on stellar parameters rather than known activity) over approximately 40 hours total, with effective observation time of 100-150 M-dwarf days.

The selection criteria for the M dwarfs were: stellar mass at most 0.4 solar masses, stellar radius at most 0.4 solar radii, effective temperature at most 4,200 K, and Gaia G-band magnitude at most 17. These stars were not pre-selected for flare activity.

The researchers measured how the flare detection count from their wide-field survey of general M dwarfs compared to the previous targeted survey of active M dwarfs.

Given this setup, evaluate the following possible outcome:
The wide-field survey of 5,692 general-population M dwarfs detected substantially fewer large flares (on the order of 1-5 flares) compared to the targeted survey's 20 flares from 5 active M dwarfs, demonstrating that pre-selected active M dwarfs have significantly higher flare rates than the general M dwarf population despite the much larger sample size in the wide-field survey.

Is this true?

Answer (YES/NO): NO